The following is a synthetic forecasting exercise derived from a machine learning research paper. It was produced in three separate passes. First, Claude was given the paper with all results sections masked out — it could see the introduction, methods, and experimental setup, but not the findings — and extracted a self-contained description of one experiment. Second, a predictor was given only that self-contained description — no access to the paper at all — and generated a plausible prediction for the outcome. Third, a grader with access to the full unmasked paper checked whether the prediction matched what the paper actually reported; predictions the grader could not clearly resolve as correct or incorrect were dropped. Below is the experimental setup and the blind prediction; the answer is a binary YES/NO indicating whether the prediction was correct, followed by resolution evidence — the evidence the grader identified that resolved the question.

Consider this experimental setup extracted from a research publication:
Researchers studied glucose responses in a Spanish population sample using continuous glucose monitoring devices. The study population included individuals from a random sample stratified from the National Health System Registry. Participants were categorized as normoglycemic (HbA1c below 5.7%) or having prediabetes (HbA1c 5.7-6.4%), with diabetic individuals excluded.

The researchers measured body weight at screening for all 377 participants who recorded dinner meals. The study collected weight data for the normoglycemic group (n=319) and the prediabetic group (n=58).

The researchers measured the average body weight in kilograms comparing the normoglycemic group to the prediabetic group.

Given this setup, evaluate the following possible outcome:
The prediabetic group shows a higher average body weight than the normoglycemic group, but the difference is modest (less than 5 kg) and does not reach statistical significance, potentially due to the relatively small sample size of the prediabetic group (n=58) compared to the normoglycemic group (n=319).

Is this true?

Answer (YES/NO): NO